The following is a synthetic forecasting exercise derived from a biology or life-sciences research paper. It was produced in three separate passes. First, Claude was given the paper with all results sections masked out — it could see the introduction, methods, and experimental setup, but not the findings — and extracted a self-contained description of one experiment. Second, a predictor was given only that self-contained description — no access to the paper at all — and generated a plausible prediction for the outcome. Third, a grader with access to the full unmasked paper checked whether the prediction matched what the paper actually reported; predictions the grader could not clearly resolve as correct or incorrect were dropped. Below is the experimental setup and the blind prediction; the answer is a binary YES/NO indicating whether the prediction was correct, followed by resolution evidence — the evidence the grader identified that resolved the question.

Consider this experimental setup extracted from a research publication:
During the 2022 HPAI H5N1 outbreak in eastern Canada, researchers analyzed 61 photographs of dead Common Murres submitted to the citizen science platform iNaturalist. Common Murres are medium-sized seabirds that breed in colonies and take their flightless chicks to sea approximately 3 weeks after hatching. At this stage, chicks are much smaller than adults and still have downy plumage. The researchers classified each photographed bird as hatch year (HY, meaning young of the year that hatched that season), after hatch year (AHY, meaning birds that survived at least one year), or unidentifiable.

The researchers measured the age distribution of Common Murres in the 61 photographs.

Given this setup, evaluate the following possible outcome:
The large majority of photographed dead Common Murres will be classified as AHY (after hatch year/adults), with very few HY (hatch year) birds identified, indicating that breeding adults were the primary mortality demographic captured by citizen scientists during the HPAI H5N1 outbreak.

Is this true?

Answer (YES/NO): YES